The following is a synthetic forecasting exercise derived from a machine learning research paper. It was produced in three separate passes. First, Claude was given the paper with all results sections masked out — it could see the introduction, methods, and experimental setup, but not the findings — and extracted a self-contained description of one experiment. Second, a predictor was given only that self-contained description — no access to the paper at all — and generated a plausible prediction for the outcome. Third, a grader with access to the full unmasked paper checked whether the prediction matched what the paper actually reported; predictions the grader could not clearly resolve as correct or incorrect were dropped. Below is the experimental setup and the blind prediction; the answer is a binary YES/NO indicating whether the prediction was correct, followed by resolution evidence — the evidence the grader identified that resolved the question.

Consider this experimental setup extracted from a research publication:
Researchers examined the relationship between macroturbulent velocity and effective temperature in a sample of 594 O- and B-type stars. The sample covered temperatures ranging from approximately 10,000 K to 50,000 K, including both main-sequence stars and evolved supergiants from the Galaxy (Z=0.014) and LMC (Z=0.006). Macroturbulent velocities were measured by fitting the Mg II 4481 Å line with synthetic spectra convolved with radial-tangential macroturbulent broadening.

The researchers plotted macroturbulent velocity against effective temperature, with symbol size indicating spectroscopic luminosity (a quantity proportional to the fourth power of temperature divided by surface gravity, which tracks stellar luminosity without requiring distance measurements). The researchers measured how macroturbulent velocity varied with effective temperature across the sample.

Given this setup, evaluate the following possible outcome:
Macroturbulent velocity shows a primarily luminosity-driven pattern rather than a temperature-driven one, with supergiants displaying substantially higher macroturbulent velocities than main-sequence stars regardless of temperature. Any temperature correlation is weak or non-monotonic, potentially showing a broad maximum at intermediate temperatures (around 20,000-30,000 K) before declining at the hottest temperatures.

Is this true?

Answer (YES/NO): NO